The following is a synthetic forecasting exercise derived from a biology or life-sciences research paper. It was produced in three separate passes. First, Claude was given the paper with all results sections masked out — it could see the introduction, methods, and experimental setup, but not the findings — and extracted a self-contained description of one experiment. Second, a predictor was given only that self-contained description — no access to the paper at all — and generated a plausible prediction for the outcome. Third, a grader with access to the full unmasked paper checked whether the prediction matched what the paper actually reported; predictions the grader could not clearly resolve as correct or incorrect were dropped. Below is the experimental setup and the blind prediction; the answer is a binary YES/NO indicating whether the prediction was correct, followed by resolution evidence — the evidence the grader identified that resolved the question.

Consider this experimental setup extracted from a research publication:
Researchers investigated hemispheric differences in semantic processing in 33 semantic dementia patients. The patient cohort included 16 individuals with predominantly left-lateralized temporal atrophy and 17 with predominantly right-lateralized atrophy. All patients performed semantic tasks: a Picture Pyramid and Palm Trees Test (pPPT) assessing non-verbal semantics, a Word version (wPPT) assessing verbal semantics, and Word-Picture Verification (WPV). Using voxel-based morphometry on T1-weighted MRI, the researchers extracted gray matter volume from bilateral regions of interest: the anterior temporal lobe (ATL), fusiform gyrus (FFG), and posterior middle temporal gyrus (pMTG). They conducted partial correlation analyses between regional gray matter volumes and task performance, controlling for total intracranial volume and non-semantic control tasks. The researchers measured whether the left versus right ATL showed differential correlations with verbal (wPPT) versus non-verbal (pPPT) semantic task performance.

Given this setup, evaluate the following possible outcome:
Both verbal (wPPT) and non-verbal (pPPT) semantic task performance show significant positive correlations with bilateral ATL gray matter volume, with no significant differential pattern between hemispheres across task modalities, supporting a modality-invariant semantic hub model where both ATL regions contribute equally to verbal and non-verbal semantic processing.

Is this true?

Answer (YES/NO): NO